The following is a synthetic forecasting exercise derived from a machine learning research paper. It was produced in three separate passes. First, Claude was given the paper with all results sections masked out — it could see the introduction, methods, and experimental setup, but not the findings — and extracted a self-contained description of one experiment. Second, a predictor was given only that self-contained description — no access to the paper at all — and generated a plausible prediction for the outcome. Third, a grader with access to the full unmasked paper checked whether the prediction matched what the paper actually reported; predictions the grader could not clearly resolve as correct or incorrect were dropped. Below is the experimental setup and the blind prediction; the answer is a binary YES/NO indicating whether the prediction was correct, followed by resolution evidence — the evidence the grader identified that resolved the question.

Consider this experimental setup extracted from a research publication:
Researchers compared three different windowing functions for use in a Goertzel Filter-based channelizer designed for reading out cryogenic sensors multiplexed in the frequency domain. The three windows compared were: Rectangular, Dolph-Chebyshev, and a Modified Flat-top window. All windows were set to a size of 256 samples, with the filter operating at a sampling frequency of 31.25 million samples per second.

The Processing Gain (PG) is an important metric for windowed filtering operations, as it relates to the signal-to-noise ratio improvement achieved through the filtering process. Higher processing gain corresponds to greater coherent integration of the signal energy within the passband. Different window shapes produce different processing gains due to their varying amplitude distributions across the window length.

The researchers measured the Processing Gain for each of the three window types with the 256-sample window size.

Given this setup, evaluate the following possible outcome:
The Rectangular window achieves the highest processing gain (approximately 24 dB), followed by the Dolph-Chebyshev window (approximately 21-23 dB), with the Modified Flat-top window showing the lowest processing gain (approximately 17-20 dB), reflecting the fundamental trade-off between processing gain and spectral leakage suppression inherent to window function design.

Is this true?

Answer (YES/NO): NO